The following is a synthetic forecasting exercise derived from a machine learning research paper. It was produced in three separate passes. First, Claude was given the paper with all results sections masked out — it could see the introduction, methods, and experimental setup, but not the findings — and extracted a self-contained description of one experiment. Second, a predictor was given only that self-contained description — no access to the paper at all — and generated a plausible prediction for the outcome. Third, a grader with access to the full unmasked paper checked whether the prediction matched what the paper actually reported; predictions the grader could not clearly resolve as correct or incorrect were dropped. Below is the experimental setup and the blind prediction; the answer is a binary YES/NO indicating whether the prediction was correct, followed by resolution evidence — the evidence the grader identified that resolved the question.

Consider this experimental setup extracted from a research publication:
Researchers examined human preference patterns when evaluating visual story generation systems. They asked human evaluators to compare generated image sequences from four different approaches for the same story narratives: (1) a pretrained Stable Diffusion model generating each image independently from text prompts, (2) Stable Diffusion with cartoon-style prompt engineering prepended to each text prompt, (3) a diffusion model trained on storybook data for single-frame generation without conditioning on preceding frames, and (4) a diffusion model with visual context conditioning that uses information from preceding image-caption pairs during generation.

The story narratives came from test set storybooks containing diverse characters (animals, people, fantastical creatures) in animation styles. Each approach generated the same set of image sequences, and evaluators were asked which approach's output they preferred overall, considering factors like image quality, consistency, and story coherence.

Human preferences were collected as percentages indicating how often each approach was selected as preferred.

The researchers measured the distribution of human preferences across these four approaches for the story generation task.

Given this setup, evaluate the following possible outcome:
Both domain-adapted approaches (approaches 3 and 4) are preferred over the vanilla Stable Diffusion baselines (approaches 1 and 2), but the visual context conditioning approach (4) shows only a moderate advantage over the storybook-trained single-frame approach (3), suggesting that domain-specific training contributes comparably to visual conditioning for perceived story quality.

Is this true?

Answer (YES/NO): NO